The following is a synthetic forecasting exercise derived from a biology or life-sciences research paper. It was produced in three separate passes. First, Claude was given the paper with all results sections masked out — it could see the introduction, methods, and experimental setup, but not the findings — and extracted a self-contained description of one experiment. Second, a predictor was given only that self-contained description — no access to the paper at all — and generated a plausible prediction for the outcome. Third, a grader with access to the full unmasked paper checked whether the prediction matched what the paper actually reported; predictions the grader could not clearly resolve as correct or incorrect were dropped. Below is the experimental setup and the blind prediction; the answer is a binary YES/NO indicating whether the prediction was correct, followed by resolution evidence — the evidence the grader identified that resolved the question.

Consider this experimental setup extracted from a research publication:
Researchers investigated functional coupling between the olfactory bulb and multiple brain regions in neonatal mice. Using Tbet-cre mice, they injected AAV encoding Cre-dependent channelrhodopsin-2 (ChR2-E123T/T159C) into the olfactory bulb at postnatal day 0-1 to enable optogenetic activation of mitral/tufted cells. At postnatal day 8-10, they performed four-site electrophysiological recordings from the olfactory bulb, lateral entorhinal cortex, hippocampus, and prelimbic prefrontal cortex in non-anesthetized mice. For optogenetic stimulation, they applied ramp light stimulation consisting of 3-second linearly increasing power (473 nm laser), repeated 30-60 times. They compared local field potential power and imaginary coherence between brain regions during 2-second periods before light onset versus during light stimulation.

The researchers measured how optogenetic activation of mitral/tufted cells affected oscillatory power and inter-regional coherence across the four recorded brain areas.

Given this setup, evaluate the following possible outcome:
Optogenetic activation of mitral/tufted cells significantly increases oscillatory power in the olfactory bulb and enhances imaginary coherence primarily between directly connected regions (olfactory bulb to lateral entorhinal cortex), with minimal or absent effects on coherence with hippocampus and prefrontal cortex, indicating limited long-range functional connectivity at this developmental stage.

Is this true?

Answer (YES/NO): NO